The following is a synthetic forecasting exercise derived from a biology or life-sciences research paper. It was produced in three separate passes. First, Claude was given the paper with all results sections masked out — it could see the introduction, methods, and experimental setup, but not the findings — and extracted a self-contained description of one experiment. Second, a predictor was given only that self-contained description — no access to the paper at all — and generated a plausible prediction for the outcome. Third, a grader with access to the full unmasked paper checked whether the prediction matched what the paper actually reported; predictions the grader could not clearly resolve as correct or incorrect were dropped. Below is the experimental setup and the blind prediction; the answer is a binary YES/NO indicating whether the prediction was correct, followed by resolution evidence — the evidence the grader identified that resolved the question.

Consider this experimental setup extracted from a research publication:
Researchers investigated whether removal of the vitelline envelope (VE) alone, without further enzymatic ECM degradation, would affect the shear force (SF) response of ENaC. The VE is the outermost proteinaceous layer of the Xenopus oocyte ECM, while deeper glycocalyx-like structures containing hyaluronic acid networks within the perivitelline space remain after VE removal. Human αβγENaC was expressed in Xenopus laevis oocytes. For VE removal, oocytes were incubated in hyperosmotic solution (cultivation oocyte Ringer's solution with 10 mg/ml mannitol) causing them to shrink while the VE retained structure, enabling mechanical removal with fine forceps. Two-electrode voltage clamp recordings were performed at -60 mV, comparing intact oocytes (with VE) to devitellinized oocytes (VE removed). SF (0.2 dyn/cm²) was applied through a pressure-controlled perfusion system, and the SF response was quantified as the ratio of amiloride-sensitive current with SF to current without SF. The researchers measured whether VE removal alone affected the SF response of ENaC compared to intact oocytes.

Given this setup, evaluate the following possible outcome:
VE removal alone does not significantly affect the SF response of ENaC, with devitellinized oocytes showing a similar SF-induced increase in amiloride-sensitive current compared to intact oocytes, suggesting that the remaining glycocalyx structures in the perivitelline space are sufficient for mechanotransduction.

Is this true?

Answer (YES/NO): YES